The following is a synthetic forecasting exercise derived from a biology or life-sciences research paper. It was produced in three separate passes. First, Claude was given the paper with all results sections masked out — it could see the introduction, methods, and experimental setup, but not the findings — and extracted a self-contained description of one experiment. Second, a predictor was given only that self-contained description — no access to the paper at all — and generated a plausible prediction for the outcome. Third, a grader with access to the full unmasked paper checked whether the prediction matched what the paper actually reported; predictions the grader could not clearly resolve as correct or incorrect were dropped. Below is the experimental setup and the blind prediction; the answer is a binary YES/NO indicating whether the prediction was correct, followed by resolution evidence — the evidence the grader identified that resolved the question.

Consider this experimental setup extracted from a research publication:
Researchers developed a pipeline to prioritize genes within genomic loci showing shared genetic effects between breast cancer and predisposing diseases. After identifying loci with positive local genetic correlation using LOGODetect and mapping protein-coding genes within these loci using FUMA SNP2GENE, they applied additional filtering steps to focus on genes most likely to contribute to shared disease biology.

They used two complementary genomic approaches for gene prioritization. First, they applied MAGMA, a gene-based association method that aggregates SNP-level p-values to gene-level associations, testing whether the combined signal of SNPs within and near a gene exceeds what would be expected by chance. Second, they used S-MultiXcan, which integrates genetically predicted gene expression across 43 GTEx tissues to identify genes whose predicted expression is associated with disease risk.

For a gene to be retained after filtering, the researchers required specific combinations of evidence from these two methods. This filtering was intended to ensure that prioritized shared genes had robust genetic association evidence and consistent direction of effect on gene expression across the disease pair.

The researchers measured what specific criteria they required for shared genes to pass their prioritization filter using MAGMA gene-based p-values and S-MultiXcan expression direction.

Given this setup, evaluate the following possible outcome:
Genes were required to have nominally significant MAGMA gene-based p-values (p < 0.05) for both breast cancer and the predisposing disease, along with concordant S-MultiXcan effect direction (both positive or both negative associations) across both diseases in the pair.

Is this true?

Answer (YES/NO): NO